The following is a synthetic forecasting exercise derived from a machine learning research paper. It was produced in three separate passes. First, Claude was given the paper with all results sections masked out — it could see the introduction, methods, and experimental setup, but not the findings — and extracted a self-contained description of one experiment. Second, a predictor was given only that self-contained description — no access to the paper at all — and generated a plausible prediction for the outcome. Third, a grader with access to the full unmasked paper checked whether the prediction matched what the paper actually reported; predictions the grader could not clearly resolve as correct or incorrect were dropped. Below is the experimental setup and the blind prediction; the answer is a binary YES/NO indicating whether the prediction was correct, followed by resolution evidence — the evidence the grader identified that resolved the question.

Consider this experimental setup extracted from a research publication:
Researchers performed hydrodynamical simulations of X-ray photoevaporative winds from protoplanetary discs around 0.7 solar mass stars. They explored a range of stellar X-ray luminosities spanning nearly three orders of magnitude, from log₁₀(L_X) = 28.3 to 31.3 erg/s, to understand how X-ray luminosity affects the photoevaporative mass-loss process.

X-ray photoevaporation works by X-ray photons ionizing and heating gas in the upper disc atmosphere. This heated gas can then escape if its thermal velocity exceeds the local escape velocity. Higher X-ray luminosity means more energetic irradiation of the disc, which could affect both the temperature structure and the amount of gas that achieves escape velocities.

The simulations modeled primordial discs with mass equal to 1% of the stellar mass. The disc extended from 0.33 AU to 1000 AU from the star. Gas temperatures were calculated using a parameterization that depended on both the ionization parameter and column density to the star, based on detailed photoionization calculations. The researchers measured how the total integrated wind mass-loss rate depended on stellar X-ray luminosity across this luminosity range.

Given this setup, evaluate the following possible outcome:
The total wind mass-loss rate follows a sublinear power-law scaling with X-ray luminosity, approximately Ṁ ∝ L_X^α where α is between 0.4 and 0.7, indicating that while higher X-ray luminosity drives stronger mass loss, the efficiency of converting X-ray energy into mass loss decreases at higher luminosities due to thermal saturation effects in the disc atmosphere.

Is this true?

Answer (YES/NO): NO